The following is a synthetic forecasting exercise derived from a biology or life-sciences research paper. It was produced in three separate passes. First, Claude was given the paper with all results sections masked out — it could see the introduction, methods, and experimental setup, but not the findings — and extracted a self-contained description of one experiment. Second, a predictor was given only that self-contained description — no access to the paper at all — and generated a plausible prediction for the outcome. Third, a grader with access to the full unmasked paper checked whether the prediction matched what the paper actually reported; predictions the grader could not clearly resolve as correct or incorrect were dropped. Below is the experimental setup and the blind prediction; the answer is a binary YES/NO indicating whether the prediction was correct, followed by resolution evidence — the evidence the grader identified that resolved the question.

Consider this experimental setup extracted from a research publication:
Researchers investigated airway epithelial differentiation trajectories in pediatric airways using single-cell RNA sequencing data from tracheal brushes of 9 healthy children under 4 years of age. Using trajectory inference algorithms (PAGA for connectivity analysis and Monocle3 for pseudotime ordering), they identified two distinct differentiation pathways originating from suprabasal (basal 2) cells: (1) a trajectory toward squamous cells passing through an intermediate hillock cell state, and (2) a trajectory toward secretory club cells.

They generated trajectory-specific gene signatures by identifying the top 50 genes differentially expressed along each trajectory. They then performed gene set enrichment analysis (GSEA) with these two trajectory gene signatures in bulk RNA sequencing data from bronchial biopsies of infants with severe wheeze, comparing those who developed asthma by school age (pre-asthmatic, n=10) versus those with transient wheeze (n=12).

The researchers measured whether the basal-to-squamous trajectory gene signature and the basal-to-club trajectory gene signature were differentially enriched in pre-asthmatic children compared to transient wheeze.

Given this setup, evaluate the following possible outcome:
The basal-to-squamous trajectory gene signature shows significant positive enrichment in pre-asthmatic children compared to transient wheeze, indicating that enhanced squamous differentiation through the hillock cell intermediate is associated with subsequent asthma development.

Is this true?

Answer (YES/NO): YES